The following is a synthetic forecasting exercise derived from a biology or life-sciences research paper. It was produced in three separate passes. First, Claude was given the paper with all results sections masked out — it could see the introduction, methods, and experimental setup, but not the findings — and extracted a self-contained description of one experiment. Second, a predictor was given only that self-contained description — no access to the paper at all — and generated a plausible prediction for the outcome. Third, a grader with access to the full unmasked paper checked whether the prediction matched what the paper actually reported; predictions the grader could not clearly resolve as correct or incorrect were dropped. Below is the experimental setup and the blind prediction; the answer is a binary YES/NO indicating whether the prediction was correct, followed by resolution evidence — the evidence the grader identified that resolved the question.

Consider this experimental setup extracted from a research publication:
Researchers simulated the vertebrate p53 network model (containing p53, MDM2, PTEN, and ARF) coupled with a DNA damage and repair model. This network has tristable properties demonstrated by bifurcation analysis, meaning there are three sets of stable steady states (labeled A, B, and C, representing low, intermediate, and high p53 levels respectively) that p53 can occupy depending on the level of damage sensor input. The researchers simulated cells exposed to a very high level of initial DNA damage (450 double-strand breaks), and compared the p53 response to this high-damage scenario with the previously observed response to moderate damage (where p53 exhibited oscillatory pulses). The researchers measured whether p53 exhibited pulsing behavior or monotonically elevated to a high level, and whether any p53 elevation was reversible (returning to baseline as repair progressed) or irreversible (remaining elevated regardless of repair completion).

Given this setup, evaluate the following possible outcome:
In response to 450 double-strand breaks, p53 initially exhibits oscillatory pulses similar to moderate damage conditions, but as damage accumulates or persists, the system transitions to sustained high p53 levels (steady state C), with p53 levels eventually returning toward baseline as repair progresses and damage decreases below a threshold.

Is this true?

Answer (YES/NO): NO